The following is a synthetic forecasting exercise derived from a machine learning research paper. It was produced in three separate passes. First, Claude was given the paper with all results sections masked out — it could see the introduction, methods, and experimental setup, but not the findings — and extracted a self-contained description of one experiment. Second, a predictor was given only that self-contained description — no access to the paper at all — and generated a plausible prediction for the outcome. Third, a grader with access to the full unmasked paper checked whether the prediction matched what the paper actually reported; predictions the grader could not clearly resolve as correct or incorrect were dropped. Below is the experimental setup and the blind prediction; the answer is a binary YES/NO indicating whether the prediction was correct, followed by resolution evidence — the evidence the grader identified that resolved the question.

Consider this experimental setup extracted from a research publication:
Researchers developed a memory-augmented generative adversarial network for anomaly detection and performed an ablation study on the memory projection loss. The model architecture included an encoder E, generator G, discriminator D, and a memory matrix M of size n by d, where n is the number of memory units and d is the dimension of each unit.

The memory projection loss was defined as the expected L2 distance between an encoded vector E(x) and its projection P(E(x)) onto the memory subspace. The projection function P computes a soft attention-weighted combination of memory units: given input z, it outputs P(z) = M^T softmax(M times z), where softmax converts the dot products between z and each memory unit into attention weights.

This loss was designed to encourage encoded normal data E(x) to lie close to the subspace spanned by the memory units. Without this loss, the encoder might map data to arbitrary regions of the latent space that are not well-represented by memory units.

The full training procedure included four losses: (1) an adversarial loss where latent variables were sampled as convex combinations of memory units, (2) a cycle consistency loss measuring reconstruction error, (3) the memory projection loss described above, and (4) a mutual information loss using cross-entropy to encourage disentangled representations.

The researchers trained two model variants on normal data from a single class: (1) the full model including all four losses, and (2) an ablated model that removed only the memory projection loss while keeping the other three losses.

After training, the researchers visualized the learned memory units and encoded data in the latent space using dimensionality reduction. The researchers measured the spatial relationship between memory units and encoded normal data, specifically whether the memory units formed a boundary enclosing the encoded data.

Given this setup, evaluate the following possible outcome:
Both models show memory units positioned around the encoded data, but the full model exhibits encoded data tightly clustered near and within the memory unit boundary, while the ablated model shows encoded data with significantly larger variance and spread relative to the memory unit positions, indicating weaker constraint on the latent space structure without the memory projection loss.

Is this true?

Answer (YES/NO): NO